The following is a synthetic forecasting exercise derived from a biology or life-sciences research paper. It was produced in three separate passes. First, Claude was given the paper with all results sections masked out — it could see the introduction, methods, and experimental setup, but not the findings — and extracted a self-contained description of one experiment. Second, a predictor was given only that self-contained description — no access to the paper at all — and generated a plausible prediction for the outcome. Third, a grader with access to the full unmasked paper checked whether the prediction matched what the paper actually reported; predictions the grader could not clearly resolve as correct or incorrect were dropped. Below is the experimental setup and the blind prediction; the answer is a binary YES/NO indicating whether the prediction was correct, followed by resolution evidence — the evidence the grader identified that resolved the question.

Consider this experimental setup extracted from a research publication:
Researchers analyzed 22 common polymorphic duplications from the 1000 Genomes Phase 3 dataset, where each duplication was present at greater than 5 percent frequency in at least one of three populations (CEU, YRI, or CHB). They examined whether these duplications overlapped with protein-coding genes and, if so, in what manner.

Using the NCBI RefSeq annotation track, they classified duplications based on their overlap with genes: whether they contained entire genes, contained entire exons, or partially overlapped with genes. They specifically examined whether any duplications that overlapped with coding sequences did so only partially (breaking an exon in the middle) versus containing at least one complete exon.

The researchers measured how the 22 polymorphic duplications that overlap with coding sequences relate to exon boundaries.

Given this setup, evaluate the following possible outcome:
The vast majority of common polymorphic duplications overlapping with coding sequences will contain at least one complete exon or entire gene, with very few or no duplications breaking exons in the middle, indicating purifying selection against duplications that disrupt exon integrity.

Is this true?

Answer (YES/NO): YES